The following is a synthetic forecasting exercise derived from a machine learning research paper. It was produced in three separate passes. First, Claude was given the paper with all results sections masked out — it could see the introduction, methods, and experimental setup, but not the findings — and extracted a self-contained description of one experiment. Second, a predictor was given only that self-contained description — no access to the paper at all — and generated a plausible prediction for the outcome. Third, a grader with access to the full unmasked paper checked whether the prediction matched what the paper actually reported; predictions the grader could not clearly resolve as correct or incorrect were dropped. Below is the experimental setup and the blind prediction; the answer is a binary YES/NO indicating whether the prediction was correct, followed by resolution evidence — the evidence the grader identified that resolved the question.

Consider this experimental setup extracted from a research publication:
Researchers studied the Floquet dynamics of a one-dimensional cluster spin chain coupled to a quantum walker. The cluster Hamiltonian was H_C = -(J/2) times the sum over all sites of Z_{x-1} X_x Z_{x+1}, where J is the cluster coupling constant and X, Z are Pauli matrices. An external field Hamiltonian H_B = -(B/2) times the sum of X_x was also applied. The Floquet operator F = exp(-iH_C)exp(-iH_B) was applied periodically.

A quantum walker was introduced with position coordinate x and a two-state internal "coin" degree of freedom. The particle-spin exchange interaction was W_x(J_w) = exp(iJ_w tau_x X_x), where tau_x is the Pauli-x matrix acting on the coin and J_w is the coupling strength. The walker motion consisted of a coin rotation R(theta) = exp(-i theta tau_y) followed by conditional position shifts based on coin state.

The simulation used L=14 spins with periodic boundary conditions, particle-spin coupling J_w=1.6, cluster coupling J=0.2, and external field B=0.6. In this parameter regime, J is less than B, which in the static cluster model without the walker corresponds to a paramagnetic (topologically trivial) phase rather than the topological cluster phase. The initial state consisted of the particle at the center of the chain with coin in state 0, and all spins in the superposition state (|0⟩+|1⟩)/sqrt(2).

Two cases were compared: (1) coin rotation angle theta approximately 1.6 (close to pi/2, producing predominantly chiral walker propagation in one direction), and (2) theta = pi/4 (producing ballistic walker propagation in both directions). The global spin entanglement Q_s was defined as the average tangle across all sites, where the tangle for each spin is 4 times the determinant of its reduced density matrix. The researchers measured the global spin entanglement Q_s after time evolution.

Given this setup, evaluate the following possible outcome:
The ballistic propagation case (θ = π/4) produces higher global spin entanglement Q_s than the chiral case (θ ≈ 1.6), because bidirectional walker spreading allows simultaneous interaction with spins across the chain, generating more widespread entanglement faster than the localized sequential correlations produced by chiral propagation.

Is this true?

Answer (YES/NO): YES